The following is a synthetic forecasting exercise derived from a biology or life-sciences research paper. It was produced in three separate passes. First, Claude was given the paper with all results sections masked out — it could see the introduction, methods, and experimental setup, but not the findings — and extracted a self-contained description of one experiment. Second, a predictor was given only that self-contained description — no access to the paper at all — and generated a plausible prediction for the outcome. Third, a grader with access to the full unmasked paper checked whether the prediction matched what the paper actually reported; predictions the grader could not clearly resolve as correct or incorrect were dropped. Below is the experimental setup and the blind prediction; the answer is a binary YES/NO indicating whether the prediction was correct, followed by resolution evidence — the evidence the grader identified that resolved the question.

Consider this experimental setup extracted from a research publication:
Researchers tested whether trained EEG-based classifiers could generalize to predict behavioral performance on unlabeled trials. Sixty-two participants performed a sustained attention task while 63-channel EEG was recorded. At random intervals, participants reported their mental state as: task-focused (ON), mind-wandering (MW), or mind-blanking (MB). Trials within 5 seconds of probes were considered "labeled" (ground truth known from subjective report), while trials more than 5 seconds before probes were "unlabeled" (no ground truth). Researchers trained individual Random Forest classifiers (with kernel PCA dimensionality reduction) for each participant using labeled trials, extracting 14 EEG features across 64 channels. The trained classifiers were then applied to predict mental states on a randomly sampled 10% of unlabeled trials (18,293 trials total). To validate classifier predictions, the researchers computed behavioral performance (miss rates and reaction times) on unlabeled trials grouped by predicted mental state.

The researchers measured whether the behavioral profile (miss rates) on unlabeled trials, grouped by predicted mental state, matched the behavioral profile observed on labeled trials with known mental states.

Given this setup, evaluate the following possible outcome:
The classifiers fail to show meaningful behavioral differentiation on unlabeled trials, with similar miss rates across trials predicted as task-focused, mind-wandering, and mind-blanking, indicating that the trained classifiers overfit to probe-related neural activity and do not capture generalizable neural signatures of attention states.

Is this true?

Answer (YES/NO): NO